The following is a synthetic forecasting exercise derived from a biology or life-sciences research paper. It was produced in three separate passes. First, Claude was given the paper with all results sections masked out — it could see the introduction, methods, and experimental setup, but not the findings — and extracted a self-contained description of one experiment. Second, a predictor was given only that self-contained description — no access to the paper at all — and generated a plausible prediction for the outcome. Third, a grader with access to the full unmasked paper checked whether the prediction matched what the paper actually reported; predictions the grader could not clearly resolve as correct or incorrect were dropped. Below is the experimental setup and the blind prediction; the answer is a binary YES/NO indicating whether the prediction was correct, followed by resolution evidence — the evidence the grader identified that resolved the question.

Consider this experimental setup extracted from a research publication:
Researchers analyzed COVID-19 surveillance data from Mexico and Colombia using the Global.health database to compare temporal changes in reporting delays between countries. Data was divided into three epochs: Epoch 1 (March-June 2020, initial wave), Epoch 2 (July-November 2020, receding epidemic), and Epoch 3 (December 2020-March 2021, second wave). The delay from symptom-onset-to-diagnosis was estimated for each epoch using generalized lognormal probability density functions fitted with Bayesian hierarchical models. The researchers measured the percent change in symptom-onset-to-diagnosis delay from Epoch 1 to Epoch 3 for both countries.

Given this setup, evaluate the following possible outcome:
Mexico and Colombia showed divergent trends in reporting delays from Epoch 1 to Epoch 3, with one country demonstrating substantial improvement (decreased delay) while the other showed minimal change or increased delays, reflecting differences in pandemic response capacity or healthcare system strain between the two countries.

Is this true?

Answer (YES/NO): YES